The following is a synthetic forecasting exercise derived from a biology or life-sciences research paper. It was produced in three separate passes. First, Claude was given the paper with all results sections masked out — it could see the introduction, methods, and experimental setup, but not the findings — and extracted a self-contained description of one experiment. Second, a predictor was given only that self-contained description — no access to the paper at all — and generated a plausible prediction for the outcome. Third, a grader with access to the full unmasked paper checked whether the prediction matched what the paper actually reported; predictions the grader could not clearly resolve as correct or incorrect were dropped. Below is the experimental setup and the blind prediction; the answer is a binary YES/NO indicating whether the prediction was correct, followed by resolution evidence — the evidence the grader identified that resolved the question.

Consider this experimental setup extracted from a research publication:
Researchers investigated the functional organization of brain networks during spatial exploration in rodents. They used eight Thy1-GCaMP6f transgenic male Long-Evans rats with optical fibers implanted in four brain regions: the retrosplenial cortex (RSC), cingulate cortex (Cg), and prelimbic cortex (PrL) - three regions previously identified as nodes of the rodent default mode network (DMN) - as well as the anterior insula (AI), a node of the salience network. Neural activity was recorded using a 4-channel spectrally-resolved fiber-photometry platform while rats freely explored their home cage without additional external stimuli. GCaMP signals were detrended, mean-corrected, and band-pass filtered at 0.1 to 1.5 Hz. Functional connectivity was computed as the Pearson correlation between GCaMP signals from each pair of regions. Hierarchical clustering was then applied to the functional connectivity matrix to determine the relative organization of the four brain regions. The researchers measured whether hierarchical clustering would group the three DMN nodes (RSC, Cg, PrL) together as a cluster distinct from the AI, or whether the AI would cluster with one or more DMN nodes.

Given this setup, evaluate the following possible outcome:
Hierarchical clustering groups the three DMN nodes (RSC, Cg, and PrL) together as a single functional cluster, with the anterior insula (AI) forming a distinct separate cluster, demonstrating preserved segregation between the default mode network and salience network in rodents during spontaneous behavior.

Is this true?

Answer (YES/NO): YES